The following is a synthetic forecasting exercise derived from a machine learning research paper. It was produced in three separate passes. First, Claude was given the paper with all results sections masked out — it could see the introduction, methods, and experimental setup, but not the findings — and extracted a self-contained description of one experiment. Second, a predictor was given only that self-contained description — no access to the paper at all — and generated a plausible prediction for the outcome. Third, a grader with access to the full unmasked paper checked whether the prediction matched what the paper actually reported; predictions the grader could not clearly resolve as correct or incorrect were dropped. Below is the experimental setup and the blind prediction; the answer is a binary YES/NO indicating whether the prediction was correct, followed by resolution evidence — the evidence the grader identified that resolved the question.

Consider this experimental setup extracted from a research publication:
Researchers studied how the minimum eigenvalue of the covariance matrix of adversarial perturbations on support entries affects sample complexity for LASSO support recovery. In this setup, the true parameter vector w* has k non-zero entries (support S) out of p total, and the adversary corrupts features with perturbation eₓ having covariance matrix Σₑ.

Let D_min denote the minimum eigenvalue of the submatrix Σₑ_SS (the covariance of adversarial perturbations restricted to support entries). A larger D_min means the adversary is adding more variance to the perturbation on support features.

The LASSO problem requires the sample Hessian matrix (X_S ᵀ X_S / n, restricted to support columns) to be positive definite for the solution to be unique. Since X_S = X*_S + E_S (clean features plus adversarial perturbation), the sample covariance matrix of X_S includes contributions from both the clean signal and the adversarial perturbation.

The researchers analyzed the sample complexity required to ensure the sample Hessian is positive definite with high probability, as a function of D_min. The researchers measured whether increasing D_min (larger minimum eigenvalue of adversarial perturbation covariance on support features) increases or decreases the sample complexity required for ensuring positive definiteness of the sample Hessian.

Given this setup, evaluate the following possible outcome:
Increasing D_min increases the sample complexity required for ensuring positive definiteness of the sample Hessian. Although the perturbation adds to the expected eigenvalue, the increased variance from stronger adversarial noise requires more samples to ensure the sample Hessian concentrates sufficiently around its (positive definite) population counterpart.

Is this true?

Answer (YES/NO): NO